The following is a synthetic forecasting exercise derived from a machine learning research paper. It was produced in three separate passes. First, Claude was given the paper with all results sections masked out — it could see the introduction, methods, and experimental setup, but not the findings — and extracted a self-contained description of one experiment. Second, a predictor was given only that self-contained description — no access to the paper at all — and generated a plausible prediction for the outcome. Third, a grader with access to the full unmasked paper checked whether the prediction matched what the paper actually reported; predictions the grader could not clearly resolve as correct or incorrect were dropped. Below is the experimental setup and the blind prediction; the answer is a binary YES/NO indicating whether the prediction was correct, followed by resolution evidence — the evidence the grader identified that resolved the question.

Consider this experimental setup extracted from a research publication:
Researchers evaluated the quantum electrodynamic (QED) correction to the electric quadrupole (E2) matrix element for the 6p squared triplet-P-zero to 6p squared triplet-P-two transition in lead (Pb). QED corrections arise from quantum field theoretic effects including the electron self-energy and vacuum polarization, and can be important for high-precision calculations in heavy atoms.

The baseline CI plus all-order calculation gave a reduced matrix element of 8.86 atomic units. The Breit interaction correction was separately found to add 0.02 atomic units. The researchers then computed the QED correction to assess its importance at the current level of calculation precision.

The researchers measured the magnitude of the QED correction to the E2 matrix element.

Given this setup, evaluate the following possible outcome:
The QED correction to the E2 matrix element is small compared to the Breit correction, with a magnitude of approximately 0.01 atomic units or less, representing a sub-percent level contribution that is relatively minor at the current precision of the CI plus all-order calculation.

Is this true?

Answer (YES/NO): YES